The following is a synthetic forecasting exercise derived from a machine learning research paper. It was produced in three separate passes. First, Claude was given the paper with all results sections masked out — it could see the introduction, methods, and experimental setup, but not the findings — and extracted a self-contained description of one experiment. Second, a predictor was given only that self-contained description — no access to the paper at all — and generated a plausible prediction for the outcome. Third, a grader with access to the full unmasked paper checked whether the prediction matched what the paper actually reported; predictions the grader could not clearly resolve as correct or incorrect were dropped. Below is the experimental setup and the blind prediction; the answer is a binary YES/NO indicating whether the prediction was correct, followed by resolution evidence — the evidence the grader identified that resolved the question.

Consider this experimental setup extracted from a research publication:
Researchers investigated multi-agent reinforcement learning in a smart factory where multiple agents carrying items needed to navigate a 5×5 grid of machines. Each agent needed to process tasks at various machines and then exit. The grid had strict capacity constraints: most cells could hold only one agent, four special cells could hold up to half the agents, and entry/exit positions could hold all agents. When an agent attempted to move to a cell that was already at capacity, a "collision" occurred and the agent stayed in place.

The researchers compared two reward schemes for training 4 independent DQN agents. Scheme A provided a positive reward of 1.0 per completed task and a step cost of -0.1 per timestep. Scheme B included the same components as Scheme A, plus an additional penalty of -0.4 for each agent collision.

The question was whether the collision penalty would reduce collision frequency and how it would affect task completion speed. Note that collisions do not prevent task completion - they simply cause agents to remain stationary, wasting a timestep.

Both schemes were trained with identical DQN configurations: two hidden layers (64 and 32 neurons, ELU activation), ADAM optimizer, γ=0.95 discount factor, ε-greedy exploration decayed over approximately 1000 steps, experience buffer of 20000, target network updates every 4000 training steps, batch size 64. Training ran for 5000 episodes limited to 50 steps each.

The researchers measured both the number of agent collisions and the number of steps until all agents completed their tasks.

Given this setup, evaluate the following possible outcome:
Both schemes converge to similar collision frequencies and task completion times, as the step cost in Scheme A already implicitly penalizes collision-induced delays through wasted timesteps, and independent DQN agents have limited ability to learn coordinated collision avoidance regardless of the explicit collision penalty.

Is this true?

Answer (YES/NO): NO